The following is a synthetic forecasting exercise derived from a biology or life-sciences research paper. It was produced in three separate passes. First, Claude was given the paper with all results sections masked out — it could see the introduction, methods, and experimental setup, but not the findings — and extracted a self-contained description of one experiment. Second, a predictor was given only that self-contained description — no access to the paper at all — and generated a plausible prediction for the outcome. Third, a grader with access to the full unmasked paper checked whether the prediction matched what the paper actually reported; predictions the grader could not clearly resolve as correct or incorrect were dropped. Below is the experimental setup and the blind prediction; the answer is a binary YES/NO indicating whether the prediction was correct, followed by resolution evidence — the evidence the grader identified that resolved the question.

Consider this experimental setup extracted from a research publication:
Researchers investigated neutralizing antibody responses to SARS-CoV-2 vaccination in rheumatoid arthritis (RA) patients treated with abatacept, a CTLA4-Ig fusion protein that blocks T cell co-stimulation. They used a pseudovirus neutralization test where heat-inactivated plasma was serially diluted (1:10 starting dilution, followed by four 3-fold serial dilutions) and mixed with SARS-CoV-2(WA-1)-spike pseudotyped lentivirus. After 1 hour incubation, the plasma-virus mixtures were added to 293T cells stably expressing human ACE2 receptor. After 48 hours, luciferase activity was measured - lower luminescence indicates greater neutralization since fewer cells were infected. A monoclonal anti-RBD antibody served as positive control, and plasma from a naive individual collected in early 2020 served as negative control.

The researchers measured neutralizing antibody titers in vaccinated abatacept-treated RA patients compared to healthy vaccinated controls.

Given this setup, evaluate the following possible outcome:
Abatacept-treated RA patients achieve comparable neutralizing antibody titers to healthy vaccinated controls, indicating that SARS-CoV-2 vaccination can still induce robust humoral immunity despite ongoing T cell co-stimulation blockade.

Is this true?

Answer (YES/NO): NO